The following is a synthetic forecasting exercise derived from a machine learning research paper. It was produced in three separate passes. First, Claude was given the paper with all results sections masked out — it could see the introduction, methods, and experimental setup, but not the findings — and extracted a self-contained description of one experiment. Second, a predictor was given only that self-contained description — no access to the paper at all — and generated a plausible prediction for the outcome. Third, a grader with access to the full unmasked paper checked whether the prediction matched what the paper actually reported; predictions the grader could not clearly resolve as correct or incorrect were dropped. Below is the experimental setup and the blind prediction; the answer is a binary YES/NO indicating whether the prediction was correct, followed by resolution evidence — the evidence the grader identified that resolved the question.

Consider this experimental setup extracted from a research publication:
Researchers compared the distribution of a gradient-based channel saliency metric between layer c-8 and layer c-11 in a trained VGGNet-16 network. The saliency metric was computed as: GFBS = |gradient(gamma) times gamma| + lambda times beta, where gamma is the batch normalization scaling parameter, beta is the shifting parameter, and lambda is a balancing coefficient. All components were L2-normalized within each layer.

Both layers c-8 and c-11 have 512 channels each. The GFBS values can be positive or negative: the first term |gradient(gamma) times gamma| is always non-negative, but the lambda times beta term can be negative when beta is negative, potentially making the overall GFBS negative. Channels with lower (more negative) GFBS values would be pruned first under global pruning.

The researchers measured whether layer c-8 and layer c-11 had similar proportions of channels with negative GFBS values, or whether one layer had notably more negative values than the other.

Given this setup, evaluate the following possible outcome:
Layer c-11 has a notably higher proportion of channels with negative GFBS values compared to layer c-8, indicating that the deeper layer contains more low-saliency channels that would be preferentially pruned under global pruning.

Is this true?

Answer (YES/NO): NO